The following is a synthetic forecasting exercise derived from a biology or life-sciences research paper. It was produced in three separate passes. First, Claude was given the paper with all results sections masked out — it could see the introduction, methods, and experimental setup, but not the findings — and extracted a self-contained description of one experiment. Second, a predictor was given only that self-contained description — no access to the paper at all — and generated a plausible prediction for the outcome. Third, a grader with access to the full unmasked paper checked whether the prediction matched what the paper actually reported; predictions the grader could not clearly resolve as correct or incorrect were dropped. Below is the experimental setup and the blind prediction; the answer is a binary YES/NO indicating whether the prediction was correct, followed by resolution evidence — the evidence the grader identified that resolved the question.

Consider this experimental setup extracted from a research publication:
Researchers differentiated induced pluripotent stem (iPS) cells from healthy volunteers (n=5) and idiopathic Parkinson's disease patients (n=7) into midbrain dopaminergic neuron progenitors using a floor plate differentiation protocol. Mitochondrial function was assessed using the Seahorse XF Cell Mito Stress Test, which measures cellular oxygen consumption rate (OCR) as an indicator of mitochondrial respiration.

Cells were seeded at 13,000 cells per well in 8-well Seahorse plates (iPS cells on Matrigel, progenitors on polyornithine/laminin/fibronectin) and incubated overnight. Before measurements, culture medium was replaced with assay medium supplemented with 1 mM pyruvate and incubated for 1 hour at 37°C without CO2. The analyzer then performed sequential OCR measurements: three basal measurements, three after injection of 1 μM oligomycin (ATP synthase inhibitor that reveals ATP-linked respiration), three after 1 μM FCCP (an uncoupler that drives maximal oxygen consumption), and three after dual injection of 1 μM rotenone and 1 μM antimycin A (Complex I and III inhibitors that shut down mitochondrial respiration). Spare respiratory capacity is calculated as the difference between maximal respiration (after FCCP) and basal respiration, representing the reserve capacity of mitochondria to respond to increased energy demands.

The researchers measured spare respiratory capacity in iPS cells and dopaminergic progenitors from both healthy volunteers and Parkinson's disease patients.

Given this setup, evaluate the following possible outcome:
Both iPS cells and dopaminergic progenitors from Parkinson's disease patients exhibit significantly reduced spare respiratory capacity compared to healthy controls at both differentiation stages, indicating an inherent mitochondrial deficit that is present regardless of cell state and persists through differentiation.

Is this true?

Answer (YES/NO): NO